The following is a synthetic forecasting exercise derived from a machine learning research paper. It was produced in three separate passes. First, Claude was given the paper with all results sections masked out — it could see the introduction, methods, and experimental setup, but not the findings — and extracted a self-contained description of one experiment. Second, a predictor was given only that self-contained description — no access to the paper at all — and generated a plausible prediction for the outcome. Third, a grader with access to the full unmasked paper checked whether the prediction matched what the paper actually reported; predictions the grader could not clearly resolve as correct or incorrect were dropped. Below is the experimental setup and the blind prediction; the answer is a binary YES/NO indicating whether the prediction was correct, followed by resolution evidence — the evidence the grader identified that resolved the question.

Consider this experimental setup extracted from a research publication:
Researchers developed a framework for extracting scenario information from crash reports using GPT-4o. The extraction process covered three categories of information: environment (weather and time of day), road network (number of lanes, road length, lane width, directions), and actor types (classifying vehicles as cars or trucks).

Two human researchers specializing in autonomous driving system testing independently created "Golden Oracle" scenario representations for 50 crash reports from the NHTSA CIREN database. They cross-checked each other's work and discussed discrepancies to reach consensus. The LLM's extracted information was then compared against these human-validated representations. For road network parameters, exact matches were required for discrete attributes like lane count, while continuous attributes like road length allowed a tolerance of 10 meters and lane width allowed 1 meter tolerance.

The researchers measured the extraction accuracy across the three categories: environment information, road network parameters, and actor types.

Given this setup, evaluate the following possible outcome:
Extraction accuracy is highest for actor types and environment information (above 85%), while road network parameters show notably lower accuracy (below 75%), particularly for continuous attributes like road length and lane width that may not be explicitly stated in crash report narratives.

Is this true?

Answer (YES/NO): NO